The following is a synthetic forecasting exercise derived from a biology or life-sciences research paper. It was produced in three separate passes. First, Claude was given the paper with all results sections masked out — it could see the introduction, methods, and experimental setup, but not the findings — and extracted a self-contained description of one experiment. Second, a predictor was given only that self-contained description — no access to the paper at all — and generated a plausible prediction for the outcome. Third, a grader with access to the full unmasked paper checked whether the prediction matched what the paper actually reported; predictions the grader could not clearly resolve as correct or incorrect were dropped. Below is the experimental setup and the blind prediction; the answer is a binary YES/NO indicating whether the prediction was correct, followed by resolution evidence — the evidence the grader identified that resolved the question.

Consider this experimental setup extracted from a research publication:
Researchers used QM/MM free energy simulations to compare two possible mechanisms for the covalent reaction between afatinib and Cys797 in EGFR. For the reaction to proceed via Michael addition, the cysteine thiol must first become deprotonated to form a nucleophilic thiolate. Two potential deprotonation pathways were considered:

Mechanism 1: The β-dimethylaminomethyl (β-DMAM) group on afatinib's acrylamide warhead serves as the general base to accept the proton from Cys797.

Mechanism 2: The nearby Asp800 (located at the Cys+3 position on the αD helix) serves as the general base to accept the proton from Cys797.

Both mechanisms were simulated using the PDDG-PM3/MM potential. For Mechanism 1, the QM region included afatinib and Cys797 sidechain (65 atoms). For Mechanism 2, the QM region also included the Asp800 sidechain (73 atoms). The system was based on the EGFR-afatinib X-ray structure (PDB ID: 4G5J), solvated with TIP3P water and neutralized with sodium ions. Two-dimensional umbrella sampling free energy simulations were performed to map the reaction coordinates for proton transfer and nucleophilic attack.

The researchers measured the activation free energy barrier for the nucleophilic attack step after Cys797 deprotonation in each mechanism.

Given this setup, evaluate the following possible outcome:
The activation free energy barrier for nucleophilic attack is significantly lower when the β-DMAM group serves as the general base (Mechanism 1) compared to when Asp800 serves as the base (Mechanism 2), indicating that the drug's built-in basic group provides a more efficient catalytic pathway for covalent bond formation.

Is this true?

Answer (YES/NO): YES